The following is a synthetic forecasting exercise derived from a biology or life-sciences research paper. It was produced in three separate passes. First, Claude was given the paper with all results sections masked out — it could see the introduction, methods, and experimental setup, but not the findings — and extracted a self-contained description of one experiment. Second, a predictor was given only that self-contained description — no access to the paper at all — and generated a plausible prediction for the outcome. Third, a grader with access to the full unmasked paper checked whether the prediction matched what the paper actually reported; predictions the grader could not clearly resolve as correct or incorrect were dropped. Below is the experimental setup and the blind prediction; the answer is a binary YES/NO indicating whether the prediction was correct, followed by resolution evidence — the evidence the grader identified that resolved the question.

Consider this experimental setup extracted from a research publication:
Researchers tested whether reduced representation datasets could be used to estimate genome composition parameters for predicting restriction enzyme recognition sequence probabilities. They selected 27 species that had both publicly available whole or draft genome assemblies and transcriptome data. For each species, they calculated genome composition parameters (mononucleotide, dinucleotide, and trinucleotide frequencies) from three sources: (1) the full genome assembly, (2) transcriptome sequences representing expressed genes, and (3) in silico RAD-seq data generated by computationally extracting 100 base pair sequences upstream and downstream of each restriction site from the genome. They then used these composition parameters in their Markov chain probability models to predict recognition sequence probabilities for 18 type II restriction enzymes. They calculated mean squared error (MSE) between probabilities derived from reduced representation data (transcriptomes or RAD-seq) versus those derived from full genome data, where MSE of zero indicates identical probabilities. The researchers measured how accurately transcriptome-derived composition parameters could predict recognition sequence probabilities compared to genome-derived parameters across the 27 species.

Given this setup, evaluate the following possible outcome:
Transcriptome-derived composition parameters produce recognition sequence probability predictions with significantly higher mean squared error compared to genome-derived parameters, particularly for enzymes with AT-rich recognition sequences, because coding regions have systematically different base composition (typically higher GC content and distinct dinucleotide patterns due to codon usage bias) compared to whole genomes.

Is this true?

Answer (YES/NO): NO